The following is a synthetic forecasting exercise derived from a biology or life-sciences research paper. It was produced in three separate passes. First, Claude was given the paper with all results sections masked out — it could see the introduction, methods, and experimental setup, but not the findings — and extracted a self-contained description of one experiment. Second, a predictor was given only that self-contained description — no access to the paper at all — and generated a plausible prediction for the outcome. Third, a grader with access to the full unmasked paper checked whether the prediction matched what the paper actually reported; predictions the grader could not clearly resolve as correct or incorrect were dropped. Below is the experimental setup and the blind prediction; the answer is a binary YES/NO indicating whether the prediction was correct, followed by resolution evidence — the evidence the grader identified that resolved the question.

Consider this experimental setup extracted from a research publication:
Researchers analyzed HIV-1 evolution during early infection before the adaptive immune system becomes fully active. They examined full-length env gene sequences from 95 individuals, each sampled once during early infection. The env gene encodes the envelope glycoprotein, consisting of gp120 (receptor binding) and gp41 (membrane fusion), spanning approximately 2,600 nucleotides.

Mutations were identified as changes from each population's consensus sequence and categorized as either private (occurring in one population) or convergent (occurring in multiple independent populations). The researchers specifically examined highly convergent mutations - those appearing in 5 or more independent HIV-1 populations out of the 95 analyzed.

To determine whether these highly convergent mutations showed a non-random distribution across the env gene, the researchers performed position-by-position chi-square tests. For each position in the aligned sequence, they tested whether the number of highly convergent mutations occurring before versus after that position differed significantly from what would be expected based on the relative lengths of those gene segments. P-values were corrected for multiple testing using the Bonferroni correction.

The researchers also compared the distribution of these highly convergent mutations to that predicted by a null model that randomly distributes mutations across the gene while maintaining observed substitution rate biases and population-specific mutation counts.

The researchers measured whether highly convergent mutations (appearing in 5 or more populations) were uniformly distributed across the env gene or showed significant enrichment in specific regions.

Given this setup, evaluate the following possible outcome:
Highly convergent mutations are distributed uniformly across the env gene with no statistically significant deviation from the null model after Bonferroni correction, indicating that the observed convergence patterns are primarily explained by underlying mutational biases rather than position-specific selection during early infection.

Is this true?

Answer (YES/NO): NO